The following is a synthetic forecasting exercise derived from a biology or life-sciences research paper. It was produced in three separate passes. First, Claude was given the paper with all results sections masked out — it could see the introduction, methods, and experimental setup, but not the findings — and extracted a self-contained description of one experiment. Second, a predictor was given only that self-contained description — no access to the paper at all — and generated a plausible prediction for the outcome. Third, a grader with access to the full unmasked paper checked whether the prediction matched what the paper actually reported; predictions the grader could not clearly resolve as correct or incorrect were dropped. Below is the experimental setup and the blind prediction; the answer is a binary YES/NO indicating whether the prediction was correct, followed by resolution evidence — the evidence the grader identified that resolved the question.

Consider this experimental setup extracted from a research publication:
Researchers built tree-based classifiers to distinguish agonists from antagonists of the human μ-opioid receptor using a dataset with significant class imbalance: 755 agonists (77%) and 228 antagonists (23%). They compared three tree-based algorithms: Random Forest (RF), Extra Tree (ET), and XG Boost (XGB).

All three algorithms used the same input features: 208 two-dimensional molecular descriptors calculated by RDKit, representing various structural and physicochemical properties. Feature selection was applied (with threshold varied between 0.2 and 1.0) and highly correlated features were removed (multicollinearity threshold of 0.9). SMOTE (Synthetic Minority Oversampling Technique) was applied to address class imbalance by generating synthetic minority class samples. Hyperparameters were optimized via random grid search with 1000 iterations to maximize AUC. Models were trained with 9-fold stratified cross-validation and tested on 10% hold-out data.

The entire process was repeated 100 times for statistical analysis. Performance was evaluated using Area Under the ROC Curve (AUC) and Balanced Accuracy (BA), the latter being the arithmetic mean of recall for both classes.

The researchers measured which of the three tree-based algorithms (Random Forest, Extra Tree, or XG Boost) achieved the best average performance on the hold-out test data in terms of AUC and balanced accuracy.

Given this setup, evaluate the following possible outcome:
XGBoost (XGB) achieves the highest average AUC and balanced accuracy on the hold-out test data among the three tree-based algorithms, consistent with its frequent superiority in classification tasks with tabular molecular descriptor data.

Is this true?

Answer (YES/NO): NO